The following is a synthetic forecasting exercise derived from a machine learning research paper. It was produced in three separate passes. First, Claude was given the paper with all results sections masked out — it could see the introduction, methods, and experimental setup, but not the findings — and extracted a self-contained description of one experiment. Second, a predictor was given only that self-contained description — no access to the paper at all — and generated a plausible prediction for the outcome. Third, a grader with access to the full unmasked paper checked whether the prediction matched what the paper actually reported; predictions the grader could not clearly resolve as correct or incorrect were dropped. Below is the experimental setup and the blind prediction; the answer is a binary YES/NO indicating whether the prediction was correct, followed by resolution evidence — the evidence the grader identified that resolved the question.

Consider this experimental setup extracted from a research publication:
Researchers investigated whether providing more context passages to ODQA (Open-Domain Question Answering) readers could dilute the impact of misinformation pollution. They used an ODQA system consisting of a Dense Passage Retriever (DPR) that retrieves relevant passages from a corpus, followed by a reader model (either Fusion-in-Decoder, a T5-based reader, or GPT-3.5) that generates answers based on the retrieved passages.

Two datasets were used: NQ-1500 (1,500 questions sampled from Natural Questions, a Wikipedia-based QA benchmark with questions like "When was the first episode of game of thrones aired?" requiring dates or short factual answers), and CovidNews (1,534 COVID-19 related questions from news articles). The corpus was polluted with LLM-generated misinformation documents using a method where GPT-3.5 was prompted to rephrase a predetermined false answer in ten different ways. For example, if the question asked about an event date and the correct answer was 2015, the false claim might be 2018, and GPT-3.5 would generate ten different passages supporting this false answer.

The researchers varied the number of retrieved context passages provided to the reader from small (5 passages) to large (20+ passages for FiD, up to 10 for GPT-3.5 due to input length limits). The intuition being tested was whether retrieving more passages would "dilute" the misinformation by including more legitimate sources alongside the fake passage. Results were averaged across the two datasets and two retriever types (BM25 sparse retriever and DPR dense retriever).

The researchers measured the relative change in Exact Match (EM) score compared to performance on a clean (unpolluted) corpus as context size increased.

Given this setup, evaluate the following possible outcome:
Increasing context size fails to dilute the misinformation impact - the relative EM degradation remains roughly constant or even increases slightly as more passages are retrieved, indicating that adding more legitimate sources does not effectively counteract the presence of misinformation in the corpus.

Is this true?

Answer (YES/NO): YES